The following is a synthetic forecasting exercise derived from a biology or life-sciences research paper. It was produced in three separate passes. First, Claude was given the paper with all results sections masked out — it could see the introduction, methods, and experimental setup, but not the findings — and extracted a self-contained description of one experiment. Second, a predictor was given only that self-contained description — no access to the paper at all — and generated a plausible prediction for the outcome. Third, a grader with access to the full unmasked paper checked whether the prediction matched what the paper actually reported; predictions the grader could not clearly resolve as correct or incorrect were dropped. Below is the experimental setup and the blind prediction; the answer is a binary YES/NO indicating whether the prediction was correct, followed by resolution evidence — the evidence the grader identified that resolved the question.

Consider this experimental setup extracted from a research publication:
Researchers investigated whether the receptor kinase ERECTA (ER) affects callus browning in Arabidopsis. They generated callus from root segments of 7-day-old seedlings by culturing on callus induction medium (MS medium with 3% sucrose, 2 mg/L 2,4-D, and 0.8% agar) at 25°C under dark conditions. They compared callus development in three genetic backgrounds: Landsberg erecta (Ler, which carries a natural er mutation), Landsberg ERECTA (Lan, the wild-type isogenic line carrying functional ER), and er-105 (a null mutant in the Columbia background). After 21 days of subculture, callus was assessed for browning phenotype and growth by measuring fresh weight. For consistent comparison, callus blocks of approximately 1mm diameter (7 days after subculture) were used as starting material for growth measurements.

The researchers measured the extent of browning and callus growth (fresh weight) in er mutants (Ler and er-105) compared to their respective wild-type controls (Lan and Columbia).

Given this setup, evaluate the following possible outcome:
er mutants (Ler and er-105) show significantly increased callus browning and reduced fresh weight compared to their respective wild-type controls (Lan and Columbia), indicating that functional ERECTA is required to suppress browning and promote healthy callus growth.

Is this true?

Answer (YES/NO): NO